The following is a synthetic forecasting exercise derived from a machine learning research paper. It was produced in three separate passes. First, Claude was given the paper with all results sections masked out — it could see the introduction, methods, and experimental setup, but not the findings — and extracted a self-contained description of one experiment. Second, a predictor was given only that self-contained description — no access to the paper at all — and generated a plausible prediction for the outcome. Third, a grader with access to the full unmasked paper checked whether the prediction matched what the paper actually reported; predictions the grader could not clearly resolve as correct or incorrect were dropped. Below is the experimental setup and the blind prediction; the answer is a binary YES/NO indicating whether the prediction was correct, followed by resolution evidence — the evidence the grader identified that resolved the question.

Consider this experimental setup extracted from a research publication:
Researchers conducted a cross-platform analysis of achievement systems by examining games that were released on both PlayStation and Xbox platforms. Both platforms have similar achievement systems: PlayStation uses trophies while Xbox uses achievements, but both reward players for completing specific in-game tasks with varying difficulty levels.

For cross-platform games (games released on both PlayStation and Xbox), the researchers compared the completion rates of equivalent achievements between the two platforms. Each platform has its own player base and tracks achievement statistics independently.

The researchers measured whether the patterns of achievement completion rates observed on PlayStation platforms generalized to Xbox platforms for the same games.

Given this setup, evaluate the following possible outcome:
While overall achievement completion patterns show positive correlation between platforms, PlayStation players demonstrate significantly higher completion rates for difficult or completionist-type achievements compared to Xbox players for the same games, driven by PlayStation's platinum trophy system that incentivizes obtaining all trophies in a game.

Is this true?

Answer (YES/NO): NO